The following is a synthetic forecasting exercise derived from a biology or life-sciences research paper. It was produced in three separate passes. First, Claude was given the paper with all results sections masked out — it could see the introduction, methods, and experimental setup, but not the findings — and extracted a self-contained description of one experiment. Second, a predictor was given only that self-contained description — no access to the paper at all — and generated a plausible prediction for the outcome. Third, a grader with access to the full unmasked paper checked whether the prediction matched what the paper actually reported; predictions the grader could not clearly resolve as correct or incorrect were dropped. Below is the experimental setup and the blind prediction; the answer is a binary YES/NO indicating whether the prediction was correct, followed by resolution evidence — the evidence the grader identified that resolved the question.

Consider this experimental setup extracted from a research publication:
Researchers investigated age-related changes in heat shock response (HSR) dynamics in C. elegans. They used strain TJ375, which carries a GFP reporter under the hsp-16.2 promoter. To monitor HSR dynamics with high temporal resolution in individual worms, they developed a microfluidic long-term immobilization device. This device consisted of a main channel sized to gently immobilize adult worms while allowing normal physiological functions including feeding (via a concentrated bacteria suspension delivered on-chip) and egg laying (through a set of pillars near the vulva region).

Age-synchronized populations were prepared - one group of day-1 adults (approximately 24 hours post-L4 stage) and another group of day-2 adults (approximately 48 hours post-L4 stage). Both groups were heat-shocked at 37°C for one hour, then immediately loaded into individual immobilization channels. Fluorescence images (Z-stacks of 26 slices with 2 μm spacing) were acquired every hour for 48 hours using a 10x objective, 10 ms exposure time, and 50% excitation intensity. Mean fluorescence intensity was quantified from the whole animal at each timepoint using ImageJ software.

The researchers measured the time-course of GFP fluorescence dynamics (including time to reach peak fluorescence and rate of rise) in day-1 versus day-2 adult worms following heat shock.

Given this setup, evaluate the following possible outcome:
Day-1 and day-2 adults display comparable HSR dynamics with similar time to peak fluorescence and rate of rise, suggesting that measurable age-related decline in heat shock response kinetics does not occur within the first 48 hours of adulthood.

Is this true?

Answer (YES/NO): NO